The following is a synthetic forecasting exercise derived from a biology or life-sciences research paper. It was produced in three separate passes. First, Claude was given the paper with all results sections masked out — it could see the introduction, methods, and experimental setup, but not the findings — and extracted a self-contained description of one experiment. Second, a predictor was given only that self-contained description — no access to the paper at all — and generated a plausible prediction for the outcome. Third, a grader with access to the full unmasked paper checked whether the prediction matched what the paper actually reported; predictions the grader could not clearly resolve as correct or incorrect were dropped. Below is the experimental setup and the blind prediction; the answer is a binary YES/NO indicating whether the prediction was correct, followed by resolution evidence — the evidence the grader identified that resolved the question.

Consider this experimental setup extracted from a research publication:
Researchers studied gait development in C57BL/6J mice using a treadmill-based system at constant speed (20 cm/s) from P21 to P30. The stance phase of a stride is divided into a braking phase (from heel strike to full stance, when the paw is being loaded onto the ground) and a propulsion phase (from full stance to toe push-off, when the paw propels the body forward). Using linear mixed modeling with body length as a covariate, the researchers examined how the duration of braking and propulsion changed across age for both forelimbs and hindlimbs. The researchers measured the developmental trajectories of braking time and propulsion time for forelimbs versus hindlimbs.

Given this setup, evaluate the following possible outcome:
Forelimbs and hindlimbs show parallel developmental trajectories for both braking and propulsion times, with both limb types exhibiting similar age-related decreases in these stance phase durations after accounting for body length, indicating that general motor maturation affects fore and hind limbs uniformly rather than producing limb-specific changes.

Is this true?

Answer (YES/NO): NO